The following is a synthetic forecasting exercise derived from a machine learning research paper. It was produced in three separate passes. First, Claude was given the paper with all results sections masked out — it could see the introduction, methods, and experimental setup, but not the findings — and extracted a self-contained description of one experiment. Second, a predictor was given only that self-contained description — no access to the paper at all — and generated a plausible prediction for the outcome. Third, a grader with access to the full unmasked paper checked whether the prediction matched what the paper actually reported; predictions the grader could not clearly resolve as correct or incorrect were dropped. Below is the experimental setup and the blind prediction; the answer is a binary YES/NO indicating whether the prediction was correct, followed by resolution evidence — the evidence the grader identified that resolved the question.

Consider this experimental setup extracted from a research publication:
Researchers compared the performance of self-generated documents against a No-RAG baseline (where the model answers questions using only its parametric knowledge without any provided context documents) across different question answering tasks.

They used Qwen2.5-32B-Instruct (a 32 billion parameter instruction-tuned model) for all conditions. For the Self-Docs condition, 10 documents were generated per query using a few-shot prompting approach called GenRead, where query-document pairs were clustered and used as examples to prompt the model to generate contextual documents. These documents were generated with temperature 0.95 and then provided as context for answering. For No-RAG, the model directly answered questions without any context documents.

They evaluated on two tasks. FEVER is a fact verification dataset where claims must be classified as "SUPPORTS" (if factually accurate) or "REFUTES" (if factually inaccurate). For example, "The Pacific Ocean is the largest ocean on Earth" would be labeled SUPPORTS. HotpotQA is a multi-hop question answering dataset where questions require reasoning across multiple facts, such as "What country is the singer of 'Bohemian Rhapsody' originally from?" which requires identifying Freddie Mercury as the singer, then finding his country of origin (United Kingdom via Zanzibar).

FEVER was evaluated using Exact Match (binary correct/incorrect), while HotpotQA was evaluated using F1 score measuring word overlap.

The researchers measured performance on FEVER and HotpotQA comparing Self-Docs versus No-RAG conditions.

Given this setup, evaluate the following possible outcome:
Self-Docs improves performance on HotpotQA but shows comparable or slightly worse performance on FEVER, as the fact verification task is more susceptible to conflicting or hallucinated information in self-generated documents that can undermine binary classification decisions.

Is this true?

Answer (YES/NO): NO